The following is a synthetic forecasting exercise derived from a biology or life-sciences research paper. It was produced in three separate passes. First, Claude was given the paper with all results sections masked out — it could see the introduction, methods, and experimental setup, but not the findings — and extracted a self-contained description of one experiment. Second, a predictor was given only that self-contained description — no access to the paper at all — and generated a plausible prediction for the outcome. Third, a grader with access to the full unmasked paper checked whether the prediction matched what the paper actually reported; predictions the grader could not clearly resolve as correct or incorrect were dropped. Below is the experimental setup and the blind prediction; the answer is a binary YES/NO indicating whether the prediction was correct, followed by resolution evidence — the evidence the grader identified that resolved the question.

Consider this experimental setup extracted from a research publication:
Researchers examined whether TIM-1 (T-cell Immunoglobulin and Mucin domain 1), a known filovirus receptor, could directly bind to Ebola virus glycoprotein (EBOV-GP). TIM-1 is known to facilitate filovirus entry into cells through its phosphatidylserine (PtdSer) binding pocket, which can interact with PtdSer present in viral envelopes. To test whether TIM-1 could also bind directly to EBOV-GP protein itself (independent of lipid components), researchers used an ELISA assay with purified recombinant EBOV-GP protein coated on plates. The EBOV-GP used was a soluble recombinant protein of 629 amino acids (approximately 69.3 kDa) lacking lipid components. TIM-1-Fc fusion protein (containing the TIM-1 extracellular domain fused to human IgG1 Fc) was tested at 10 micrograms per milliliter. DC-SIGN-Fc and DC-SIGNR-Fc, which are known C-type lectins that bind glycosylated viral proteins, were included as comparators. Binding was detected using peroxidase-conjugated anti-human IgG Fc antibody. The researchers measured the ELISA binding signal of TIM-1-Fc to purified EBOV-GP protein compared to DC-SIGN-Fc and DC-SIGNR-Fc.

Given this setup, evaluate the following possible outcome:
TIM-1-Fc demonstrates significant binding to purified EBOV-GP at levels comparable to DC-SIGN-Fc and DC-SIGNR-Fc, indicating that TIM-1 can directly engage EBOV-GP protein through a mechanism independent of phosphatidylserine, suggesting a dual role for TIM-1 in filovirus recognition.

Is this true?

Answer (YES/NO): NO